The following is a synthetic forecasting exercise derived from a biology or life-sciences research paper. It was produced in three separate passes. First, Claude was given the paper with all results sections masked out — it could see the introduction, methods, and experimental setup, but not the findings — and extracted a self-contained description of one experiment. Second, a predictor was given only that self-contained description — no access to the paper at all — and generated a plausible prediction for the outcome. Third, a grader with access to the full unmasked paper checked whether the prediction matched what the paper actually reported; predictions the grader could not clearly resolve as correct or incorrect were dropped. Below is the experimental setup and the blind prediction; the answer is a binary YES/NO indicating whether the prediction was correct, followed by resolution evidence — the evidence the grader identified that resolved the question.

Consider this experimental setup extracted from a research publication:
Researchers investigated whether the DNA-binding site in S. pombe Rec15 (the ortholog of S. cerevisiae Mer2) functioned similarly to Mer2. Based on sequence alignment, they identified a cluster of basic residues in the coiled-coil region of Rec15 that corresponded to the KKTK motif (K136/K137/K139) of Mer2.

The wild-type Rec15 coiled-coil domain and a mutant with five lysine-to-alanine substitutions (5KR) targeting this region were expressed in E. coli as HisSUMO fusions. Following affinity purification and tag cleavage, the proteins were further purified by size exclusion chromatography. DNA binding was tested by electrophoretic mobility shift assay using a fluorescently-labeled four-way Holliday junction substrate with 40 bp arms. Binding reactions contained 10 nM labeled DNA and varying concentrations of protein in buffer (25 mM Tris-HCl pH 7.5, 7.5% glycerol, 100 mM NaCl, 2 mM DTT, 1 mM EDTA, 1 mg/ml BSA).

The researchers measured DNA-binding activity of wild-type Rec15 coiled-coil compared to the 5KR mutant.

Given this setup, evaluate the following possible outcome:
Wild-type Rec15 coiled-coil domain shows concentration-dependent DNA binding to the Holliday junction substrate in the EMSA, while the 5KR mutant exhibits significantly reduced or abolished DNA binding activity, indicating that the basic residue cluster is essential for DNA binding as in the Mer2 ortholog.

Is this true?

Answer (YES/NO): YES